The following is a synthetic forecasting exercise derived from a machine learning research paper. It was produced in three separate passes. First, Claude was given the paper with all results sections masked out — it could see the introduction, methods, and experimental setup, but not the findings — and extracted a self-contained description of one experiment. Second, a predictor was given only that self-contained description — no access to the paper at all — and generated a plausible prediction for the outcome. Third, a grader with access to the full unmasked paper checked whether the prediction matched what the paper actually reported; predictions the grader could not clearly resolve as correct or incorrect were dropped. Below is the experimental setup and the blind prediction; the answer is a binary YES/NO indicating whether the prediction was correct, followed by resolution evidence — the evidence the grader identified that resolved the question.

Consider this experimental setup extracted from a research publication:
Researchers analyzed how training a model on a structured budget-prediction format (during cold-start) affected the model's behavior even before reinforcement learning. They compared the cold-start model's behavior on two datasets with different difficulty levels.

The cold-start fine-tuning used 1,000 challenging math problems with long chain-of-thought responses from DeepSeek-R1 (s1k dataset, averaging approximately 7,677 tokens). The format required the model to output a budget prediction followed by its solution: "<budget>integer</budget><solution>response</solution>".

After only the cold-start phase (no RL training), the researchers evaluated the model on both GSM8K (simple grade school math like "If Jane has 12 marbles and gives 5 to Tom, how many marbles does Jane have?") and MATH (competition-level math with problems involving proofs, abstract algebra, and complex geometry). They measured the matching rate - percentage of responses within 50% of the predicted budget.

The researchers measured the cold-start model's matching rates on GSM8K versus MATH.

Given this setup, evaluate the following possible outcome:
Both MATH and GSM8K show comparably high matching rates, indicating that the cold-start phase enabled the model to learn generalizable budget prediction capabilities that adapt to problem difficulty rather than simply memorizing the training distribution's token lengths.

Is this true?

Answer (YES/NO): NO